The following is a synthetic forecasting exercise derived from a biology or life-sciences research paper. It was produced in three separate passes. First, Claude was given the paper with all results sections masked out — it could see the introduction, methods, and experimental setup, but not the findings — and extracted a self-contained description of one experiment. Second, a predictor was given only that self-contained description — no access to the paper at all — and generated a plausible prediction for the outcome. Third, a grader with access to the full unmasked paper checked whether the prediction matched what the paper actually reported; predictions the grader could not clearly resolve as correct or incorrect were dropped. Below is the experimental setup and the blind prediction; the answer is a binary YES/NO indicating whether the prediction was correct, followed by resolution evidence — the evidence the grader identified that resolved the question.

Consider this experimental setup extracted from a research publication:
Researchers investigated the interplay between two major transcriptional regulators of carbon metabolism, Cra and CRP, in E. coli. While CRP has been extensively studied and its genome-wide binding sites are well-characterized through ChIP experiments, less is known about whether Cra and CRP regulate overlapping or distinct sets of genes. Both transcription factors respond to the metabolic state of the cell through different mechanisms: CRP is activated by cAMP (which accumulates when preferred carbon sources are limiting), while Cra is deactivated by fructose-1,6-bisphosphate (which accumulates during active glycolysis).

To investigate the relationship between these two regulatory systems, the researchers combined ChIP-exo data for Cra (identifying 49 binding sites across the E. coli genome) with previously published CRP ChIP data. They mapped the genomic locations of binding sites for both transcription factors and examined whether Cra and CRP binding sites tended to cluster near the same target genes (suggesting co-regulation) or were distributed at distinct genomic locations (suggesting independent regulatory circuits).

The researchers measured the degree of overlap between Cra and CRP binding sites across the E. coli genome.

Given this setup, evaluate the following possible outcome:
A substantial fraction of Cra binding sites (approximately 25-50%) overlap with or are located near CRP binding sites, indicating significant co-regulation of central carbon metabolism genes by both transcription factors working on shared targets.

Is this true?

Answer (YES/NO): YES